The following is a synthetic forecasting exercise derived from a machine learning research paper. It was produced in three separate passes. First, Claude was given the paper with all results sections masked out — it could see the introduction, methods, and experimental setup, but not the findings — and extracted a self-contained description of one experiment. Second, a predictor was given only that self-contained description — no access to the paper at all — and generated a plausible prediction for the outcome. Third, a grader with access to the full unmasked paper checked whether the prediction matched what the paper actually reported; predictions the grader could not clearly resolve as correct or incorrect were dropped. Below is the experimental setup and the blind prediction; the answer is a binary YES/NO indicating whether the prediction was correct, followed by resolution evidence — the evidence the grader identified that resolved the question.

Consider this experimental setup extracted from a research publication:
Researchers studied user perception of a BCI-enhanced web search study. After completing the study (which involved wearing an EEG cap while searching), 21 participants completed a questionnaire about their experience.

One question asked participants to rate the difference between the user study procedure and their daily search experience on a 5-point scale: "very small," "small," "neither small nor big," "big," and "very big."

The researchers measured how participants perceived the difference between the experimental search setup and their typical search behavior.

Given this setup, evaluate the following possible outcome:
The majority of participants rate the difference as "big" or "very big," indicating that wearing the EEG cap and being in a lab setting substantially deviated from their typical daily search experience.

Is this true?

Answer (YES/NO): NO